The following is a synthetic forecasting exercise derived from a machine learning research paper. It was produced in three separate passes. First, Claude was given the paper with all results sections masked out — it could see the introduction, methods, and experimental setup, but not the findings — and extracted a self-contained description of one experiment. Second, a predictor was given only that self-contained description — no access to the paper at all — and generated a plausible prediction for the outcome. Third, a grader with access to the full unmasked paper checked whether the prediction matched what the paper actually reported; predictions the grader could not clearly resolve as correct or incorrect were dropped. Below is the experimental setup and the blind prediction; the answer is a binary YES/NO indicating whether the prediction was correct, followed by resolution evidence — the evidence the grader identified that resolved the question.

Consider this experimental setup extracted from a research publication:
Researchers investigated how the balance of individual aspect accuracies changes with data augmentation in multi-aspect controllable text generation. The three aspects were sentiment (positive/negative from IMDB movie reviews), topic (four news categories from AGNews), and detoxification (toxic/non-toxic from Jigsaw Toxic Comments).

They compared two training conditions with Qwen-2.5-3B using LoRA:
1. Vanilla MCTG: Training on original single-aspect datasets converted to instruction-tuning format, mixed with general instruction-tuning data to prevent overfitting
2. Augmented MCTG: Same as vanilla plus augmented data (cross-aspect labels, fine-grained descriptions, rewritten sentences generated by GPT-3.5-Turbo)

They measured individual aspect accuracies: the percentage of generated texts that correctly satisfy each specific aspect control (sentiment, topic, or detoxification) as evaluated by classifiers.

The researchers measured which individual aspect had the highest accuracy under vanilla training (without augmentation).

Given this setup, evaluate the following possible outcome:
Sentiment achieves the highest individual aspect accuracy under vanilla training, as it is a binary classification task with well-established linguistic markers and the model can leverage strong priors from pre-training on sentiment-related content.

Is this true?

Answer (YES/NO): YES